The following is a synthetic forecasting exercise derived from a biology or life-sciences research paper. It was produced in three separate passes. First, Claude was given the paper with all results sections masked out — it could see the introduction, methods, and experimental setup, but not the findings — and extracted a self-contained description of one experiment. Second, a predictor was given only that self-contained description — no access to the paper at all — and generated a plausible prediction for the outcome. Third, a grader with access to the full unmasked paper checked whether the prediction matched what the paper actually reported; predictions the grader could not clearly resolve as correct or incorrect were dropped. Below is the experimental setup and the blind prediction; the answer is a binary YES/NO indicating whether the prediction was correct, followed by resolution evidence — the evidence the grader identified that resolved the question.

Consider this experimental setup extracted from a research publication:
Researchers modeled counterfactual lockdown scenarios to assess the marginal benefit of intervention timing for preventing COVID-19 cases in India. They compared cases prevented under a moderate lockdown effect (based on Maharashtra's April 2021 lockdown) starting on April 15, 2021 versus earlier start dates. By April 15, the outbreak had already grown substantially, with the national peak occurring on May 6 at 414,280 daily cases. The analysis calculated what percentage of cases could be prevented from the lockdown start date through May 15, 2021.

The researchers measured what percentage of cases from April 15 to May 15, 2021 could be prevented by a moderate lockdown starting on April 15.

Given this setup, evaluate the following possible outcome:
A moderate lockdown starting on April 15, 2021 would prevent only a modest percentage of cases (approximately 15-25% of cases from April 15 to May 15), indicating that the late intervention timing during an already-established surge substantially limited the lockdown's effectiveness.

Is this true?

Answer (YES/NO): NO